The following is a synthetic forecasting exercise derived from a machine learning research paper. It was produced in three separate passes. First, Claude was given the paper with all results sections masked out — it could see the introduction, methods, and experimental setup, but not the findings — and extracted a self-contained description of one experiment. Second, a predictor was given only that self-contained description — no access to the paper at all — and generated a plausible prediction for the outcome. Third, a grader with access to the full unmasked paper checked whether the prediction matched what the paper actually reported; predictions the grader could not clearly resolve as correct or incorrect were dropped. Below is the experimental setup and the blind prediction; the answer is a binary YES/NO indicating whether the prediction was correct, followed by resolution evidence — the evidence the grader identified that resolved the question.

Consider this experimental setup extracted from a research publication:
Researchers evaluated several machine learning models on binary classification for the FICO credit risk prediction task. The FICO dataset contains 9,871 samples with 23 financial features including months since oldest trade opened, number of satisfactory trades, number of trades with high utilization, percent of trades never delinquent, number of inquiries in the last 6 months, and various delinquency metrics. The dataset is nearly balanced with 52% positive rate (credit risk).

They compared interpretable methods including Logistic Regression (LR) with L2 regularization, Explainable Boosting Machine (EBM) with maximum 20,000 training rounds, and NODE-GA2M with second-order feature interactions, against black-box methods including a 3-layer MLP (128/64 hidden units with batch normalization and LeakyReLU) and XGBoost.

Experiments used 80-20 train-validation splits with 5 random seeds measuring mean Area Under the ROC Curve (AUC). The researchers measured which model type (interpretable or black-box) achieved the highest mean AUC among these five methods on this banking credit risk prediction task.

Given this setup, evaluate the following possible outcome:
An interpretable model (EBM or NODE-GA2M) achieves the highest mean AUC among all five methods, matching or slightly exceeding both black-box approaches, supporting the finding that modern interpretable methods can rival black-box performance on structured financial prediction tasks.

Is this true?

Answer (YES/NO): YES